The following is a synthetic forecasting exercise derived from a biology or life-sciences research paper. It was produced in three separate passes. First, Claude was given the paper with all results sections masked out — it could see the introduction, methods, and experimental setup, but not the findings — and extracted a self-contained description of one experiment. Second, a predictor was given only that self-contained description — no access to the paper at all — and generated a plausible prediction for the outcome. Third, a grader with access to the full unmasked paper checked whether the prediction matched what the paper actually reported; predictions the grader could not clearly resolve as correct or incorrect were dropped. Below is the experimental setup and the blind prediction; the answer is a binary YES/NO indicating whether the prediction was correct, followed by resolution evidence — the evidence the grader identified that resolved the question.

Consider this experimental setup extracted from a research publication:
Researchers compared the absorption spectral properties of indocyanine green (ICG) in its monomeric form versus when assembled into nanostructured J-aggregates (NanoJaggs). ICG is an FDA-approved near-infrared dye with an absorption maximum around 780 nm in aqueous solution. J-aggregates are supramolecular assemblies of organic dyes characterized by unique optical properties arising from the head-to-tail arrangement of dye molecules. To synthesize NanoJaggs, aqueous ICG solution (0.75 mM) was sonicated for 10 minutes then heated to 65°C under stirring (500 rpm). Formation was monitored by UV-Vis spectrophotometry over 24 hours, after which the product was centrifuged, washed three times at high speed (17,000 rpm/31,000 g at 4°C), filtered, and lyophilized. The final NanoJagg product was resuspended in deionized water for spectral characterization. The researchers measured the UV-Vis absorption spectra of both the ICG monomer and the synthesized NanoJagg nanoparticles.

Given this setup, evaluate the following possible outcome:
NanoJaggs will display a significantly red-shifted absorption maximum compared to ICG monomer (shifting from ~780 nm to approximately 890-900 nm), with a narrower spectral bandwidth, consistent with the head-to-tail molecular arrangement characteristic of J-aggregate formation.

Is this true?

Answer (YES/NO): YES